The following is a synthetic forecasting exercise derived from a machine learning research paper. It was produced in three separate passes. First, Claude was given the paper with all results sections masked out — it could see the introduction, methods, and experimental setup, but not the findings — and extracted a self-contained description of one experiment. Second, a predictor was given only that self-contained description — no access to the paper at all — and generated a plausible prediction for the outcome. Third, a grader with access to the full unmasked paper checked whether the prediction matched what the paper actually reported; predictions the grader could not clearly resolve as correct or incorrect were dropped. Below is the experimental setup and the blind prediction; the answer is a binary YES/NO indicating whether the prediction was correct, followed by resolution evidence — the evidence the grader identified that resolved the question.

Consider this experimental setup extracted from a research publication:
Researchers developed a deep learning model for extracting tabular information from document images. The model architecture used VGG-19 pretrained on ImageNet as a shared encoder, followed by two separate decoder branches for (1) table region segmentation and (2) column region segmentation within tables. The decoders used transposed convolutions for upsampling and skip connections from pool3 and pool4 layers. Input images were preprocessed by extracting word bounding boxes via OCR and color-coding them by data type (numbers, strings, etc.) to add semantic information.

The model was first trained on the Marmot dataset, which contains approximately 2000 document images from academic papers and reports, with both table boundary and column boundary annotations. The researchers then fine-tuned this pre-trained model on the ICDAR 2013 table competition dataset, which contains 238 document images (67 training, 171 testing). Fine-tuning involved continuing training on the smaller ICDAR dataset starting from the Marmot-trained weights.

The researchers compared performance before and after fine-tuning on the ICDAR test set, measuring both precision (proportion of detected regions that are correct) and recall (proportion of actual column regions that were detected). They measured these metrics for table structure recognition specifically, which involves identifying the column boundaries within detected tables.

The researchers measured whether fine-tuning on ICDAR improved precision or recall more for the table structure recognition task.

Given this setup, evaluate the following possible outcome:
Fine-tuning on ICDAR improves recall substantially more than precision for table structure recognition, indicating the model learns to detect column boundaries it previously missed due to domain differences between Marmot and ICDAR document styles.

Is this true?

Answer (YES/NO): NO